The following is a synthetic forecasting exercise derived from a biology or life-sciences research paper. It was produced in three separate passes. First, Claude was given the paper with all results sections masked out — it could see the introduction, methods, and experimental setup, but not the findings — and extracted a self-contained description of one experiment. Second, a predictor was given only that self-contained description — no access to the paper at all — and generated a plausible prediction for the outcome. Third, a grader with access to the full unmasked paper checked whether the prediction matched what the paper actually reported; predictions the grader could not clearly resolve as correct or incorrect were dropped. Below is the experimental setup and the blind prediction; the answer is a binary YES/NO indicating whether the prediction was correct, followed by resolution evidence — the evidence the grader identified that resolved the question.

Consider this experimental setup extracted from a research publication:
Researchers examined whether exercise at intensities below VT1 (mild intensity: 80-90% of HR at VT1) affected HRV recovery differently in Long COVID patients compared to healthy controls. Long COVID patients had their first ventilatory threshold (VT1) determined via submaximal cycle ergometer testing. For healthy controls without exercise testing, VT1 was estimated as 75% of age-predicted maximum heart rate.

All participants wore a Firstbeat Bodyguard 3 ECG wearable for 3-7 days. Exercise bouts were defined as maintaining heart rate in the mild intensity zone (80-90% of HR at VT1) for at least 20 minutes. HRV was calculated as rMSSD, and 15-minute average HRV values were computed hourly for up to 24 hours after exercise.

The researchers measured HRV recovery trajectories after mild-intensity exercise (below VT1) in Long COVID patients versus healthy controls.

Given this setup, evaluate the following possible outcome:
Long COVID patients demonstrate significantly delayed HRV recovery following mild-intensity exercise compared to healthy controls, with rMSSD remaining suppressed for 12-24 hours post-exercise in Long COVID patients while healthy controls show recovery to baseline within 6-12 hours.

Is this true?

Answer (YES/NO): NO